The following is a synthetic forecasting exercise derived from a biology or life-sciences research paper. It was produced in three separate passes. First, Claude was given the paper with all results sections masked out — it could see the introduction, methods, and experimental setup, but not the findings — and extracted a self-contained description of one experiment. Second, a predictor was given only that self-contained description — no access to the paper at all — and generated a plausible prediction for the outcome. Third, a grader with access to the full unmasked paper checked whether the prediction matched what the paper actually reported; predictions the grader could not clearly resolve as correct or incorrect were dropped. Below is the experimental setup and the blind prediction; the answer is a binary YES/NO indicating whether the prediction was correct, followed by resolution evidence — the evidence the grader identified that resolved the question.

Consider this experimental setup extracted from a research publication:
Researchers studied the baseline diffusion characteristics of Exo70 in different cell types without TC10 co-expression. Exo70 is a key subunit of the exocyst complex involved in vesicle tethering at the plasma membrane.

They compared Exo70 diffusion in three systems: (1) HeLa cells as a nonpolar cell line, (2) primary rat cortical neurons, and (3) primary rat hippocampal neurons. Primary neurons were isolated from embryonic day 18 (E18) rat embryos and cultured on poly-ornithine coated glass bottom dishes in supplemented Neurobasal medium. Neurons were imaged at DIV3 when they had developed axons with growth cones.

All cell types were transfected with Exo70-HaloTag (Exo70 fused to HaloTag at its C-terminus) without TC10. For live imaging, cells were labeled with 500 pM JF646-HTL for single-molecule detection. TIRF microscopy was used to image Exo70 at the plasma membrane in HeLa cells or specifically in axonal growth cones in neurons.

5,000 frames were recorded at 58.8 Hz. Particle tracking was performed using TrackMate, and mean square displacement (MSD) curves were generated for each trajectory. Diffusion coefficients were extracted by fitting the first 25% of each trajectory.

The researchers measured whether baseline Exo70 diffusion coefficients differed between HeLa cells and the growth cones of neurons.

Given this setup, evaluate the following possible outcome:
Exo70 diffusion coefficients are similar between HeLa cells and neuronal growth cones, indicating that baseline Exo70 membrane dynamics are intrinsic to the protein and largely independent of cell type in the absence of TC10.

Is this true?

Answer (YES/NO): NO